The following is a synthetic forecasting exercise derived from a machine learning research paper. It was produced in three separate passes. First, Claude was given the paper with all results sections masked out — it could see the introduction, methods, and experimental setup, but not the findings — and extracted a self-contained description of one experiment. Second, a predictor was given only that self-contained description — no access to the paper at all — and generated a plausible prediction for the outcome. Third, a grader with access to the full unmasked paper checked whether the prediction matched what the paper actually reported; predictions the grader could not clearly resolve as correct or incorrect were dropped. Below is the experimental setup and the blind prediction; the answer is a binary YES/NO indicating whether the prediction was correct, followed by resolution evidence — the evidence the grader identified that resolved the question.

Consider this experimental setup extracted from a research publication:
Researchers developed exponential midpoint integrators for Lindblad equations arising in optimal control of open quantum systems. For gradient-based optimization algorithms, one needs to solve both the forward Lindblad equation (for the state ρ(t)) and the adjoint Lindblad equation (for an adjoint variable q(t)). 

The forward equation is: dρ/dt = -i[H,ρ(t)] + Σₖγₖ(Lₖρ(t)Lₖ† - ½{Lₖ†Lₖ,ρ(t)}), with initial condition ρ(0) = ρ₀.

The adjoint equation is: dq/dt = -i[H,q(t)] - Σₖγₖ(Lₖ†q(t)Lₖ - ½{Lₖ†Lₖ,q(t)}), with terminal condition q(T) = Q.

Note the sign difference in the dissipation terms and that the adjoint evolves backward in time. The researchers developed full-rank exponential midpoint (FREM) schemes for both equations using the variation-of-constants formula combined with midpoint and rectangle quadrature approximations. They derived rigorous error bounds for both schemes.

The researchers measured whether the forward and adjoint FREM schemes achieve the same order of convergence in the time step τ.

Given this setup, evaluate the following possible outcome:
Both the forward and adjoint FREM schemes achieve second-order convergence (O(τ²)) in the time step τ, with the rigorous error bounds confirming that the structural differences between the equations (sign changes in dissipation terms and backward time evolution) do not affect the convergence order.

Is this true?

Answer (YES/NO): YES